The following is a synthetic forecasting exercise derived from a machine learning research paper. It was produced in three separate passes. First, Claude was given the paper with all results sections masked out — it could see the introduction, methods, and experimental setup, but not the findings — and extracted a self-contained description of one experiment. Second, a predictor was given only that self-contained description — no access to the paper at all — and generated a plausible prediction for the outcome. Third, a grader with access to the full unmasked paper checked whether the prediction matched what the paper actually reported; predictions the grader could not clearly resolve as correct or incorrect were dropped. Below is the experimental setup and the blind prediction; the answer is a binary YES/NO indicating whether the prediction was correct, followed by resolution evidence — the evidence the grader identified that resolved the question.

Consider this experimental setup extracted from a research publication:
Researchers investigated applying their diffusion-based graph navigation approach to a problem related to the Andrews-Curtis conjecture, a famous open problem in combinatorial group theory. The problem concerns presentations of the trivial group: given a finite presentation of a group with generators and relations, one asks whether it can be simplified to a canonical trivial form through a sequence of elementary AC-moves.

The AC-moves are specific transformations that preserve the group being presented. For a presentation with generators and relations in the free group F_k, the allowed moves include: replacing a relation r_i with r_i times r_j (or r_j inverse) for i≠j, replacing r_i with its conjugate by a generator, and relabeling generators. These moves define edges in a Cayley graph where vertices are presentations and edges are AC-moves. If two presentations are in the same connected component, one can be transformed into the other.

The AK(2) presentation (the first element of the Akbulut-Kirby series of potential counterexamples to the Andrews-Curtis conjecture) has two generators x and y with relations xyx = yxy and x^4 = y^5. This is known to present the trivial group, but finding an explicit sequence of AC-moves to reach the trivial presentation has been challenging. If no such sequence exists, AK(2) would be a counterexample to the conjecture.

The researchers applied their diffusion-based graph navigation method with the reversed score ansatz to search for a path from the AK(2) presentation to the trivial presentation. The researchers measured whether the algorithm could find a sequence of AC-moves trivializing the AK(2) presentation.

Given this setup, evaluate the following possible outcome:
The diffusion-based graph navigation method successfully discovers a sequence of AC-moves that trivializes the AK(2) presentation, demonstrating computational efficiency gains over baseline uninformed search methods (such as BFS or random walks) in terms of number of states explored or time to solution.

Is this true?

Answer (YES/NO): NO